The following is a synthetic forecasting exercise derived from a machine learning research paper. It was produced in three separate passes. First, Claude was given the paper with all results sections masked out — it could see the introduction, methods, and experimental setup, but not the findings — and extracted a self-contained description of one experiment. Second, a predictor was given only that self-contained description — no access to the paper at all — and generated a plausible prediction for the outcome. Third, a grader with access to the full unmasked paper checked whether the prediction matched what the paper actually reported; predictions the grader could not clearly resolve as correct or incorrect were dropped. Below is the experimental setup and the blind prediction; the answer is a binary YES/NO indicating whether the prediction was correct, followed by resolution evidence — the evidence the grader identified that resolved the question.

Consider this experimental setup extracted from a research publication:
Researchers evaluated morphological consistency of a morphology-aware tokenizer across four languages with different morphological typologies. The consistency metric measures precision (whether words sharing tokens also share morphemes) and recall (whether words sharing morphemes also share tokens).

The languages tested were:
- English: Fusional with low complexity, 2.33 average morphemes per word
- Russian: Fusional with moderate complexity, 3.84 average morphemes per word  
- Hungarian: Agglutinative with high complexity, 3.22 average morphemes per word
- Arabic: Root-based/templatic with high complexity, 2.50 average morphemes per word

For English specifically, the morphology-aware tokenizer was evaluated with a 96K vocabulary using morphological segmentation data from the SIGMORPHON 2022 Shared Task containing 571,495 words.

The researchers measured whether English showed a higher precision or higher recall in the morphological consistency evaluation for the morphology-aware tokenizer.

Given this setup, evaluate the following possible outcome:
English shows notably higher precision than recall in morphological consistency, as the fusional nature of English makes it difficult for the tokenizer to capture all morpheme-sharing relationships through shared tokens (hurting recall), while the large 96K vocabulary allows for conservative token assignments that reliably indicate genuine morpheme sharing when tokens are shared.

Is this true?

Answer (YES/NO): NO